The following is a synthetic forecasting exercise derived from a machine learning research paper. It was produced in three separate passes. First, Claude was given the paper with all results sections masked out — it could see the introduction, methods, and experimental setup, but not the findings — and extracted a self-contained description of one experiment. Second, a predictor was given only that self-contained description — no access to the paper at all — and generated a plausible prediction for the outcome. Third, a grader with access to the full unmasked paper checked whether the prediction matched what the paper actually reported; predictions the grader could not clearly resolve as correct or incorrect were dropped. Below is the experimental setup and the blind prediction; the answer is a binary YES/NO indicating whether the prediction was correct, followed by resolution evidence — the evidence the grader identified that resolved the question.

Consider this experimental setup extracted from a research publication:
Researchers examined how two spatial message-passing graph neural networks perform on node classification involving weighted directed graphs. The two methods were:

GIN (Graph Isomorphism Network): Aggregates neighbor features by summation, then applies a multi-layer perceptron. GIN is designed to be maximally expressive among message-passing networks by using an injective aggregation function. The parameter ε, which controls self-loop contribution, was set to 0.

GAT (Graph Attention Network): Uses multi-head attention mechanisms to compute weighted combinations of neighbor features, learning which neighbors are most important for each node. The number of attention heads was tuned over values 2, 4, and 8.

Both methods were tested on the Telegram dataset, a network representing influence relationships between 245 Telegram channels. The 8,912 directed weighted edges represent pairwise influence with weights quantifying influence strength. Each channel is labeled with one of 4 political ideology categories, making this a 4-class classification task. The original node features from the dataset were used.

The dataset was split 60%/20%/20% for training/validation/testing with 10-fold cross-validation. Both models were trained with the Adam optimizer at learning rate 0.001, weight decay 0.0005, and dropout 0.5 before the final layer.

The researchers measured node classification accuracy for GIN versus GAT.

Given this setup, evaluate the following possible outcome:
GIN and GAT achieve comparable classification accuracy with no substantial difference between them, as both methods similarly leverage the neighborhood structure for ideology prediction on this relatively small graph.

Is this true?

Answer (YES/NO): YES